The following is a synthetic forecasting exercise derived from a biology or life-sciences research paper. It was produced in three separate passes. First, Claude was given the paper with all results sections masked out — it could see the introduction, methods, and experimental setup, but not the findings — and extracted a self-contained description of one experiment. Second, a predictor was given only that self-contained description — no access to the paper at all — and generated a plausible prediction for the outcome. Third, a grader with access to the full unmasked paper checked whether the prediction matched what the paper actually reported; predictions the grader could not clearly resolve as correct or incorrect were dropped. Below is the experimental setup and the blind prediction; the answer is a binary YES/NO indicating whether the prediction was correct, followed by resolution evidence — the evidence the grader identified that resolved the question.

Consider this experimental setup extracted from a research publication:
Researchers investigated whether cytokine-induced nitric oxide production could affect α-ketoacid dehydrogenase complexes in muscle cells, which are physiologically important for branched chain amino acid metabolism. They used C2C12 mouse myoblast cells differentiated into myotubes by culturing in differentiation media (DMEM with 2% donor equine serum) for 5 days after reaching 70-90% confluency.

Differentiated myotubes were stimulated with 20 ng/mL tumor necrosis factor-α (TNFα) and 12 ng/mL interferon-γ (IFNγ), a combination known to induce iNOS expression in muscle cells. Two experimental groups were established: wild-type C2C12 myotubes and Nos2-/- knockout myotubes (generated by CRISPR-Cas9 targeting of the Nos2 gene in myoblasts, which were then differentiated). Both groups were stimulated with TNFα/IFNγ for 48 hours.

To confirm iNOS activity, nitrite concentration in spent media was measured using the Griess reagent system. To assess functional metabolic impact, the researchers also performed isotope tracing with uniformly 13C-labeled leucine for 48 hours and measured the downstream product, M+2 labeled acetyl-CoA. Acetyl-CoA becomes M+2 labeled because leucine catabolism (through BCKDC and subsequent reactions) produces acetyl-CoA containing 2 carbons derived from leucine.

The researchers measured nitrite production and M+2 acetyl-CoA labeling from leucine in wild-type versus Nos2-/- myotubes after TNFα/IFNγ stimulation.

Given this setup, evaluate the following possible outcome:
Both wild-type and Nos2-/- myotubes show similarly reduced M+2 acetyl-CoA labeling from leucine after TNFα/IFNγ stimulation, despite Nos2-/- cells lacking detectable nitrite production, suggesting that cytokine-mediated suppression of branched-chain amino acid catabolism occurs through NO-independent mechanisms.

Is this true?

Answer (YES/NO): NO